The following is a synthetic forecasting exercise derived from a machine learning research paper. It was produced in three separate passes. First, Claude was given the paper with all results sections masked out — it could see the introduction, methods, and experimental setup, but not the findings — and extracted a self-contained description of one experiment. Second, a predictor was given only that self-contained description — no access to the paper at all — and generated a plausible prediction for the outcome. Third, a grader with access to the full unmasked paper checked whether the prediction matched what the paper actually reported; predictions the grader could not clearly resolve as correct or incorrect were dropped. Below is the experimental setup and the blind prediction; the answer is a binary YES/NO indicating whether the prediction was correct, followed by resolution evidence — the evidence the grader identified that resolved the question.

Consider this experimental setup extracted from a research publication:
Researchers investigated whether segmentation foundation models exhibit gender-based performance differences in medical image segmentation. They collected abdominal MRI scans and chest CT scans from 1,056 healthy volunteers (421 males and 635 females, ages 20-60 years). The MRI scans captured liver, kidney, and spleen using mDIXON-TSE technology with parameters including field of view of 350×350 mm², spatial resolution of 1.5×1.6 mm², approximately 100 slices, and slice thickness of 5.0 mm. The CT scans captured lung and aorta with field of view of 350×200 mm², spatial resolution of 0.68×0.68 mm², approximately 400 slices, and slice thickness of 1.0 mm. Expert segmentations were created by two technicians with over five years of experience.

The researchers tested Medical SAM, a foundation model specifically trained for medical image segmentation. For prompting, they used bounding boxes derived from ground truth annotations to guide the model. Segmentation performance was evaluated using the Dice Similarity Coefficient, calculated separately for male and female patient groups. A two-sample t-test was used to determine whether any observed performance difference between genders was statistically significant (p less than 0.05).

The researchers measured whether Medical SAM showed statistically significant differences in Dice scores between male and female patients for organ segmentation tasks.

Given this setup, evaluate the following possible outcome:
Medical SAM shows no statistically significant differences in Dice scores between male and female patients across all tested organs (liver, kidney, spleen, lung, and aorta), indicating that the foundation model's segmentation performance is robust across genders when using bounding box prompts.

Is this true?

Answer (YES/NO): NO